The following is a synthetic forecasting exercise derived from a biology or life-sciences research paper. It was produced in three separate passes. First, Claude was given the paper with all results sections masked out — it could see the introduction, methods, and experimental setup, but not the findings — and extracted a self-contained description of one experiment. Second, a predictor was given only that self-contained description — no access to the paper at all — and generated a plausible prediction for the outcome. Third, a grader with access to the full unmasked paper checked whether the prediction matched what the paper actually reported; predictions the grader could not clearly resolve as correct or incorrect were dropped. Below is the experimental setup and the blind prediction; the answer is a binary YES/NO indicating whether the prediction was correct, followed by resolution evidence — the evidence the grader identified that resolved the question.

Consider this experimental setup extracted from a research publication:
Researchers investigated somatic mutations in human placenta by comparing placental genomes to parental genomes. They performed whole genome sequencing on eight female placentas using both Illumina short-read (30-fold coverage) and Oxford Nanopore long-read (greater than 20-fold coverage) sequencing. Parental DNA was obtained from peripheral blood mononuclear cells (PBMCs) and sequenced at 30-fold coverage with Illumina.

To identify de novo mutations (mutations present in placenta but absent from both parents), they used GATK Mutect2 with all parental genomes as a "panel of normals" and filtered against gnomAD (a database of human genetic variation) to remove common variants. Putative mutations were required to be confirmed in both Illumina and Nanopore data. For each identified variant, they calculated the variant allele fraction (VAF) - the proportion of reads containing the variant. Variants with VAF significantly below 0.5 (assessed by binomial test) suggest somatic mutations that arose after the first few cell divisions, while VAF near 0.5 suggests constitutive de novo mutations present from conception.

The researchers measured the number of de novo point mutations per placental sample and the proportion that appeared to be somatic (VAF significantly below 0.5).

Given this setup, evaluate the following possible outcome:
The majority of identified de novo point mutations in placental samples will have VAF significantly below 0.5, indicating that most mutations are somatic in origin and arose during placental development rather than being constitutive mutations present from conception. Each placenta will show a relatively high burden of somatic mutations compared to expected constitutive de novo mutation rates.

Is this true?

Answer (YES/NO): YES